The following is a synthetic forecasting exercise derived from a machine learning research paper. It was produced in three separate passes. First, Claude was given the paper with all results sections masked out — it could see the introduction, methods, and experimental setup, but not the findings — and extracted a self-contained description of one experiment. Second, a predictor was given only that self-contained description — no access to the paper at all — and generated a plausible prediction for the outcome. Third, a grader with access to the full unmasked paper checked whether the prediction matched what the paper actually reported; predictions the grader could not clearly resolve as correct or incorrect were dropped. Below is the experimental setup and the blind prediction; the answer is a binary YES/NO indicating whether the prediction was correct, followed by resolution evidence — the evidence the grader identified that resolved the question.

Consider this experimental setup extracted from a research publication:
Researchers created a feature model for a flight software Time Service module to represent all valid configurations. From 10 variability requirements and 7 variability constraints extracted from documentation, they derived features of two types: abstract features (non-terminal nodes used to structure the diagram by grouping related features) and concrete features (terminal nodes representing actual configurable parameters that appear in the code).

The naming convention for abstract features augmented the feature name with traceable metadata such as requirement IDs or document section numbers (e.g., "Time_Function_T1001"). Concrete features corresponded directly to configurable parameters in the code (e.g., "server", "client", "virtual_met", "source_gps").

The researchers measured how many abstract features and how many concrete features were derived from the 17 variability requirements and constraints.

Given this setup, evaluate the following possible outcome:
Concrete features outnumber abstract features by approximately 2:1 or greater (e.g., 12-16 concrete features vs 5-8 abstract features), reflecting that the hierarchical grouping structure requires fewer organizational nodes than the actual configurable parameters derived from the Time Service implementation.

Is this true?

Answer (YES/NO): NO